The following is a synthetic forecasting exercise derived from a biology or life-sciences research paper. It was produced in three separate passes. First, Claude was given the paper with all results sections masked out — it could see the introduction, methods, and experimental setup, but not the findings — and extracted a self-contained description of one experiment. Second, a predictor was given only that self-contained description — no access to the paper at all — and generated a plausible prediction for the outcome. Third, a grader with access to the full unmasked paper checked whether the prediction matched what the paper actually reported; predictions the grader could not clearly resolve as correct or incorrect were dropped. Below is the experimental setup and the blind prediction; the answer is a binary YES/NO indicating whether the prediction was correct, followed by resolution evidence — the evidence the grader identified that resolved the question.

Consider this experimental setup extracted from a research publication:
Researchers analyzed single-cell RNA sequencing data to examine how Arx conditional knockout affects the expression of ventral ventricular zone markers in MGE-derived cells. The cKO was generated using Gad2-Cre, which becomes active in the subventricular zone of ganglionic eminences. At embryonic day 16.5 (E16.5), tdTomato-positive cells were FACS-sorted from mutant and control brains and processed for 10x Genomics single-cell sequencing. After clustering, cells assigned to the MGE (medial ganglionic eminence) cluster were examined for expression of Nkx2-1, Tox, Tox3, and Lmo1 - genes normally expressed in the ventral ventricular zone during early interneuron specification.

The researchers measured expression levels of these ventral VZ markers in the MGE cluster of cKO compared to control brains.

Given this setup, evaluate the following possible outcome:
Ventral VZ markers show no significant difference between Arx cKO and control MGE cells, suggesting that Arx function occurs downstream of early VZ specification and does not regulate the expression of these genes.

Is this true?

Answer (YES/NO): NO